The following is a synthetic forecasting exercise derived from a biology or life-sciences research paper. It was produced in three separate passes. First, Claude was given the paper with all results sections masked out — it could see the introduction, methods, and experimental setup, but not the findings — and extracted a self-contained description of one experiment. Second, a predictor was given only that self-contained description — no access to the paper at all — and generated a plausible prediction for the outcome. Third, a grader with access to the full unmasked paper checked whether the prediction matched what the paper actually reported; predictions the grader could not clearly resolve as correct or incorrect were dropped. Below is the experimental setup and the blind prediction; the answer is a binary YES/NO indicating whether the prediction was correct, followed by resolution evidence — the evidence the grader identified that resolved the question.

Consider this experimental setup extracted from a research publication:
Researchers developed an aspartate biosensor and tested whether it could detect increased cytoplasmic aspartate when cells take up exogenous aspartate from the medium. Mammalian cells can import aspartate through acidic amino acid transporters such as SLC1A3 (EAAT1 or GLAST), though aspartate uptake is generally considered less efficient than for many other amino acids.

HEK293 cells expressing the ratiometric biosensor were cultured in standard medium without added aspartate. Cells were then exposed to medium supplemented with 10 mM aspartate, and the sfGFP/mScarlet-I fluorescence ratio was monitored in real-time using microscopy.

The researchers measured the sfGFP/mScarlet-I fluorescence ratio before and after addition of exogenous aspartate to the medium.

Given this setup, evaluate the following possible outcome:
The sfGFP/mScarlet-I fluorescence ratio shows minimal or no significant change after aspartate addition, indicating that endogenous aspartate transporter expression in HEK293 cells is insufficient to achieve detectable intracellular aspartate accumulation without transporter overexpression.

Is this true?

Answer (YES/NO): NO